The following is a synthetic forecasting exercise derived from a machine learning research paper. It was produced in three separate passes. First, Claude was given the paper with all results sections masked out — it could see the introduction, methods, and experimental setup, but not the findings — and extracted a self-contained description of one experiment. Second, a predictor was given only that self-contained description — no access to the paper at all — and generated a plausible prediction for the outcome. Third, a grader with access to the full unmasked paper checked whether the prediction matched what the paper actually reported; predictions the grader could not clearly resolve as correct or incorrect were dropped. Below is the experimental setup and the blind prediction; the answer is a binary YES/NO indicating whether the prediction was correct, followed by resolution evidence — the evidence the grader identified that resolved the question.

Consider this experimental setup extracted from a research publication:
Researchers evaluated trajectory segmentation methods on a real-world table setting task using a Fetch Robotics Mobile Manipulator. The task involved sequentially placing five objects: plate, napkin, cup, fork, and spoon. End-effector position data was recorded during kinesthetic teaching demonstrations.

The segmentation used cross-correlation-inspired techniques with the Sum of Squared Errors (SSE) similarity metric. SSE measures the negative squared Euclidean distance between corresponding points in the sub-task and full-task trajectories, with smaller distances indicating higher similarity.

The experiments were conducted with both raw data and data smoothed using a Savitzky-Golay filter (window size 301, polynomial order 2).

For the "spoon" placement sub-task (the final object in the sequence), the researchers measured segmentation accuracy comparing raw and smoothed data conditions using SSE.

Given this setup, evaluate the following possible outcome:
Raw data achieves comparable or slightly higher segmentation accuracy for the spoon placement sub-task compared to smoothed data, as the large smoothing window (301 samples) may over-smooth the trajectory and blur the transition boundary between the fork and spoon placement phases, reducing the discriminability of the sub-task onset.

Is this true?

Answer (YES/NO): YES